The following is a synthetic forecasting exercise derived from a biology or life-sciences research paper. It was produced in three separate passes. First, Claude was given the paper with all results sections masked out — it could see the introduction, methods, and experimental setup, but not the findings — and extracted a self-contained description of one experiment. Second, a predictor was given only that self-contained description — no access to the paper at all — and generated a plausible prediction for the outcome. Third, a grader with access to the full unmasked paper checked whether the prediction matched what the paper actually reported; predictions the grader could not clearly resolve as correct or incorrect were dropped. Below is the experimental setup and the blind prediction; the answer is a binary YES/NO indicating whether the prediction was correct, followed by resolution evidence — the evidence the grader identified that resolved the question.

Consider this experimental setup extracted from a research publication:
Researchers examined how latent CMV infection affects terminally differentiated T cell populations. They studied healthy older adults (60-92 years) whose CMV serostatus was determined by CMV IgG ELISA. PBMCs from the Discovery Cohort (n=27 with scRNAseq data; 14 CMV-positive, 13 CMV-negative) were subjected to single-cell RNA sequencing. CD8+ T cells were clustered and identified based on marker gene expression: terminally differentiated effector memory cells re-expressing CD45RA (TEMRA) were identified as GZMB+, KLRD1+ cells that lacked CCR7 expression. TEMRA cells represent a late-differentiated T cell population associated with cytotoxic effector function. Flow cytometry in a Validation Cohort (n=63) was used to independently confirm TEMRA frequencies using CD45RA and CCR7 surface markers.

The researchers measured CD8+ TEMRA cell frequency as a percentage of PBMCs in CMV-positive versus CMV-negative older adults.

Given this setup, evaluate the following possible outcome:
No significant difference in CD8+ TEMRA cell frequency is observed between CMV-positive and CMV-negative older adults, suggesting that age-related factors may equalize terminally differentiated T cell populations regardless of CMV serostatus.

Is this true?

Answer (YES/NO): NO